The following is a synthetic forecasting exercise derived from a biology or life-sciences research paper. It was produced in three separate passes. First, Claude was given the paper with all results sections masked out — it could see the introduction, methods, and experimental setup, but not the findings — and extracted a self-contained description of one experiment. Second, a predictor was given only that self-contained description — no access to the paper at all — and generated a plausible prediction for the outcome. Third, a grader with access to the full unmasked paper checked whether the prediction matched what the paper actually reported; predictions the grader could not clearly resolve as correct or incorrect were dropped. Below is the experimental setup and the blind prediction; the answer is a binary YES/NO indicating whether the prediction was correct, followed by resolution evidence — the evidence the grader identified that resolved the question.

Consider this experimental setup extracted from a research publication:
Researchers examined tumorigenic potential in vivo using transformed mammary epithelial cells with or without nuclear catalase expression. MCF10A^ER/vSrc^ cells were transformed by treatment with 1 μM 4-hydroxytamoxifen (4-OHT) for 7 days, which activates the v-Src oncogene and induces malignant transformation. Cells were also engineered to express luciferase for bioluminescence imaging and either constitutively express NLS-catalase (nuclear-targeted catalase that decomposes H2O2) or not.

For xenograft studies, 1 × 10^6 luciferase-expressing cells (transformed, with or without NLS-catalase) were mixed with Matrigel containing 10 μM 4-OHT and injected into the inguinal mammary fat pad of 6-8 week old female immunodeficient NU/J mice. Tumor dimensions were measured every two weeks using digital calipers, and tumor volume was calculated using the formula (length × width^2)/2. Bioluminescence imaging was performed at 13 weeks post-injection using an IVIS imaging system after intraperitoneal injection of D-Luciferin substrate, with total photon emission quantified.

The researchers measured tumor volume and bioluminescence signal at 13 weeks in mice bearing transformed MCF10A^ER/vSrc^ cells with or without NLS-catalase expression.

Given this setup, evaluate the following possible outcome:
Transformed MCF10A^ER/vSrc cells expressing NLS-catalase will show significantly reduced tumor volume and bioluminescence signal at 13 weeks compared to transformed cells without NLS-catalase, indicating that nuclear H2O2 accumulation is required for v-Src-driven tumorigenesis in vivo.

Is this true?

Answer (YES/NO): YES